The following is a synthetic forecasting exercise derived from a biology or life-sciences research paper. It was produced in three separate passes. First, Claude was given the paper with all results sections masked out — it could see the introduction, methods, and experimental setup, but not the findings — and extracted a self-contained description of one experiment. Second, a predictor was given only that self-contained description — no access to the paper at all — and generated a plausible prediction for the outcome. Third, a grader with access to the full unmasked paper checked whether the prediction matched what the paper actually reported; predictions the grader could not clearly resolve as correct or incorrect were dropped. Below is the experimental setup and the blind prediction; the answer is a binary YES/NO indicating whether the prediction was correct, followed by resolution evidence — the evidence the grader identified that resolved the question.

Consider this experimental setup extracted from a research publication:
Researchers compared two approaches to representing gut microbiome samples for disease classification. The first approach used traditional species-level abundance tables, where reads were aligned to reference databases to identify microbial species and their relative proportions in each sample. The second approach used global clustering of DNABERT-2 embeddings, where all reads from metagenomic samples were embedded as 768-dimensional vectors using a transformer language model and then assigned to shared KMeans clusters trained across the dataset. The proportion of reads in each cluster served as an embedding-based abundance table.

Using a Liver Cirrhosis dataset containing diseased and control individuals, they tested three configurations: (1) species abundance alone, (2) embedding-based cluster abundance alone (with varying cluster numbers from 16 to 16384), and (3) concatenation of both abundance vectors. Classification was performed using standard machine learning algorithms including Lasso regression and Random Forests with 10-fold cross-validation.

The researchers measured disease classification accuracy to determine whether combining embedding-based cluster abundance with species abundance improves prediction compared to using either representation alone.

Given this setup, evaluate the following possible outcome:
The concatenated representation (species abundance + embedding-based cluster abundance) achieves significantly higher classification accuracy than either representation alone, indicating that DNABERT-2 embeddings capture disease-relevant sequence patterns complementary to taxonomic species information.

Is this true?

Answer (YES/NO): YES